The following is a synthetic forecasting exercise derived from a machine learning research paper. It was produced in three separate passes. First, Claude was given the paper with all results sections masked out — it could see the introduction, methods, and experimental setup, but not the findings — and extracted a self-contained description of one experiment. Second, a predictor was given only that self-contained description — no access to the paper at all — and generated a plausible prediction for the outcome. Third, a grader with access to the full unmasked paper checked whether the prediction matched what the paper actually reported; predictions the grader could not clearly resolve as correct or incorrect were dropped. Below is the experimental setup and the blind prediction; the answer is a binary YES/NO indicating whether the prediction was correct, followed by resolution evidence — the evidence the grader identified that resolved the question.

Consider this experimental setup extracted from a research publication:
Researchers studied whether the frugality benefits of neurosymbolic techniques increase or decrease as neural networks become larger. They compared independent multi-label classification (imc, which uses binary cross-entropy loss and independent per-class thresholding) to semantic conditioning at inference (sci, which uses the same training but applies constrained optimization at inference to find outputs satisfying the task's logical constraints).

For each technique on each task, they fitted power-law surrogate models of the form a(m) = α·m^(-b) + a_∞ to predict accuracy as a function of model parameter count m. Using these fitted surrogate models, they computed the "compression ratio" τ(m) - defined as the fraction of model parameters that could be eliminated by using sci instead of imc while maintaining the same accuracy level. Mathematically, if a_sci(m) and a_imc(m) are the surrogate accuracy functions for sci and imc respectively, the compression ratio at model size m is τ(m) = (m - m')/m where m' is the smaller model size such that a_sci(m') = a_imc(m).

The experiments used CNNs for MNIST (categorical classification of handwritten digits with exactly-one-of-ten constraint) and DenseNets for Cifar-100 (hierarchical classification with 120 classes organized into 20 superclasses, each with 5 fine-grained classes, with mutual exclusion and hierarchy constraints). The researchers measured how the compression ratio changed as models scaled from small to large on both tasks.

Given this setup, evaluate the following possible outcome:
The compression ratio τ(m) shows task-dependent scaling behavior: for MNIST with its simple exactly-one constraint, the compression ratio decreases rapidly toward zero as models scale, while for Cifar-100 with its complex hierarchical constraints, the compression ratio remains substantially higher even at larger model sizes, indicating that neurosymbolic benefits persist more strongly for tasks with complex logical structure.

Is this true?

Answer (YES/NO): NO